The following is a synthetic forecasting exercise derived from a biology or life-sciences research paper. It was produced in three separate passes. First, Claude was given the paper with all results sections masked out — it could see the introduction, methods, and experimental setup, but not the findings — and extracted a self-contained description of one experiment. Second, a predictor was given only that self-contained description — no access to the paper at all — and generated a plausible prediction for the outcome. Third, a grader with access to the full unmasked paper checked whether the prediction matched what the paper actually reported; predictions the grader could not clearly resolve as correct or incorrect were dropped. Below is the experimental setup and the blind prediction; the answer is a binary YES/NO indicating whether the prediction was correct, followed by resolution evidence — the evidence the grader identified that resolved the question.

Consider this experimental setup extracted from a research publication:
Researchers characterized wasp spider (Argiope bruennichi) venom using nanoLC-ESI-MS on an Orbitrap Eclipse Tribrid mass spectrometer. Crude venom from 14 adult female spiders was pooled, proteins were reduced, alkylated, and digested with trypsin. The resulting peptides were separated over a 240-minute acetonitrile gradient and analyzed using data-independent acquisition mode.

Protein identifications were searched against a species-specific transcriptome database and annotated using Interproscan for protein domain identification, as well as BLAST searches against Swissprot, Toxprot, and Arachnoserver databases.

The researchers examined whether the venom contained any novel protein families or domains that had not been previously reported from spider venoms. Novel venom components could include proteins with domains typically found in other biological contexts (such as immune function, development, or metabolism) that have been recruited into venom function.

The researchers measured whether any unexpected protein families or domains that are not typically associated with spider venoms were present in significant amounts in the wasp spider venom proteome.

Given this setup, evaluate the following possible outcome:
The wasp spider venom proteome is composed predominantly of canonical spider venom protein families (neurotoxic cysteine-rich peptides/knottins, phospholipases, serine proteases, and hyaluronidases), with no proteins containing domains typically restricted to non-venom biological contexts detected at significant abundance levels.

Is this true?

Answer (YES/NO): NO